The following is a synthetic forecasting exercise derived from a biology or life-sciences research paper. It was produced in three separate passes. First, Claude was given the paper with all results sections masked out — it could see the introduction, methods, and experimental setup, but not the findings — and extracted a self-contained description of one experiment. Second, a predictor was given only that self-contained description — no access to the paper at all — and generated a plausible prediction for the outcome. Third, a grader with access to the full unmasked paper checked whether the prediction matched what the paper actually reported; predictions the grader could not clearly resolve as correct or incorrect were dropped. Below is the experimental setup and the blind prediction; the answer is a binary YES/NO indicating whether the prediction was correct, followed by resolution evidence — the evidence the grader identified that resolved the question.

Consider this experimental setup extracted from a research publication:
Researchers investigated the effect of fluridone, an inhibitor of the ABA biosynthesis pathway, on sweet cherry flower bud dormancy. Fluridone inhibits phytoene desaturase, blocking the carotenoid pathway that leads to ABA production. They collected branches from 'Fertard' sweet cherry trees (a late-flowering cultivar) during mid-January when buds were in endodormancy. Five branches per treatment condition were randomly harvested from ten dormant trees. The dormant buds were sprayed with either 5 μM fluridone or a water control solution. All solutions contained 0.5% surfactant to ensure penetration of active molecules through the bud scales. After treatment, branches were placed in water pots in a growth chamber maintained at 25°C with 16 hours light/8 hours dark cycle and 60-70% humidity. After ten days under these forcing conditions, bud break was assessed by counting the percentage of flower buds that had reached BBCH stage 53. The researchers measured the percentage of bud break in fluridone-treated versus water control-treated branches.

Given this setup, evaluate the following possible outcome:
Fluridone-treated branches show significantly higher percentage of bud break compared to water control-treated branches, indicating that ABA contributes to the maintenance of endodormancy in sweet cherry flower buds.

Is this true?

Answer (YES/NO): YES